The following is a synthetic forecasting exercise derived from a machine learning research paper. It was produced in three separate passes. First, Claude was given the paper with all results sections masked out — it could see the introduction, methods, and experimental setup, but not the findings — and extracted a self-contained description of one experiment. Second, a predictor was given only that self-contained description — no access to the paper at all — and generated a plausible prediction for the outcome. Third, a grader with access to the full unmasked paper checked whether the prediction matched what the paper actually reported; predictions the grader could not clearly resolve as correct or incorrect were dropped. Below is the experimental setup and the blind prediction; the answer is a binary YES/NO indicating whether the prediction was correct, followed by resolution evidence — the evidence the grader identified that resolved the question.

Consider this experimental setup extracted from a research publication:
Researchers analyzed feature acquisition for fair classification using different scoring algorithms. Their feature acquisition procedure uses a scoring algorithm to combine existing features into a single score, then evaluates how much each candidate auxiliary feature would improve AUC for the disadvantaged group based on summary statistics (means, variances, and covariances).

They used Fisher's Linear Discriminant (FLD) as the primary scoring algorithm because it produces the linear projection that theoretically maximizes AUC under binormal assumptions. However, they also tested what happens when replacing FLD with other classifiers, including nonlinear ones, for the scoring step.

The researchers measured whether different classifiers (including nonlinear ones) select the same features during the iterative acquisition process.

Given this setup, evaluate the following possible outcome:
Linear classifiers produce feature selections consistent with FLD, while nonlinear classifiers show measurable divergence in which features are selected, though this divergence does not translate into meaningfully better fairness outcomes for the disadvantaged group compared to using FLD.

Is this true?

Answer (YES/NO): NO